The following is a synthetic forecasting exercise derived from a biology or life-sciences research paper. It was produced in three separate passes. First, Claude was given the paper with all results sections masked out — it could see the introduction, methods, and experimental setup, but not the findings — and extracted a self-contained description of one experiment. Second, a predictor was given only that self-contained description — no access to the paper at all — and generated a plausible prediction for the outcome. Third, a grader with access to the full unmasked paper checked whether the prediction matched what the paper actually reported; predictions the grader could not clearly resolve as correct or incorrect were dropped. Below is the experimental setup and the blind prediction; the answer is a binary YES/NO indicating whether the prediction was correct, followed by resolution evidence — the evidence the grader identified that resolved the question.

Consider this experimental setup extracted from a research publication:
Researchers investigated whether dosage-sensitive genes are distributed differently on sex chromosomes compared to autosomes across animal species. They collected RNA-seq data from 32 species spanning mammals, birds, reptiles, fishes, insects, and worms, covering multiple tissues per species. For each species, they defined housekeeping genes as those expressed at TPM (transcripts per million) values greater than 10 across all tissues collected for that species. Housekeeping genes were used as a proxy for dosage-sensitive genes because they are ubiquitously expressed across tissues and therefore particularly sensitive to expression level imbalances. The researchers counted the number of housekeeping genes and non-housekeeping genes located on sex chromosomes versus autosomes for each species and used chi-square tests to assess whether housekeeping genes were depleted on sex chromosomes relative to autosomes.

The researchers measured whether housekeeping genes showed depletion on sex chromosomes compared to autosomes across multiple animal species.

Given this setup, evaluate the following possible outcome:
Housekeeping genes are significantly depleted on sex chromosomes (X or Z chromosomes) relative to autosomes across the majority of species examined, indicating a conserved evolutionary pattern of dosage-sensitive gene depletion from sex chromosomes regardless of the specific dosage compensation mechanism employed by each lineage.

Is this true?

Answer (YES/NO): NO